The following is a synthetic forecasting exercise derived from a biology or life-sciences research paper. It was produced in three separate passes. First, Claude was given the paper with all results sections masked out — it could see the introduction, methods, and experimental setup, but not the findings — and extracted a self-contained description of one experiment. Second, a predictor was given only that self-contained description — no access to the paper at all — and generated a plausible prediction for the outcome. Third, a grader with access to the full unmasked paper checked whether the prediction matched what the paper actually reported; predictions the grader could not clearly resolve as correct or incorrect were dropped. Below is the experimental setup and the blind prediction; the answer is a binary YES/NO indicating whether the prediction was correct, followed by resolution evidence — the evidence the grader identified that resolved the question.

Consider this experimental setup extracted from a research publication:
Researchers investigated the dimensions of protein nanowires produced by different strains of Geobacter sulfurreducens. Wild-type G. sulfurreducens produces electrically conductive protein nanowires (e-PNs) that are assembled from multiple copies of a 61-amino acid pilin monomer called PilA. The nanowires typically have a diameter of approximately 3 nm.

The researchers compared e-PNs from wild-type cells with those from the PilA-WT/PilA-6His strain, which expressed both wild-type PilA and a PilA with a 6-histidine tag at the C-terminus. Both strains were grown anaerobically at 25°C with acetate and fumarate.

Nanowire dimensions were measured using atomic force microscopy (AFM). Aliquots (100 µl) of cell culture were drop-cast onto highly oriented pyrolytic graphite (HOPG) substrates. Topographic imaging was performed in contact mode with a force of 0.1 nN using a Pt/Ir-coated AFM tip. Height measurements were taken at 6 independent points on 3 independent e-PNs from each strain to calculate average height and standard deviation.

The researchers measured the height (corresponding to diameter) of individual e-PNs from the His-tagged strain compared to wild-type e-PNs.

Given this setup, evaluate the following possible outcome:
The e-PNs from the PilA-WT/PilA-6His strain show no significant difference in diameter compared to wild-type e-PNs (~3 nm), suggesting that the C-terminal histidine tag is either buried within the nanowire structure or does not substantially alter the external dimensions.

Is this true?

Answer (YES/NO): YES